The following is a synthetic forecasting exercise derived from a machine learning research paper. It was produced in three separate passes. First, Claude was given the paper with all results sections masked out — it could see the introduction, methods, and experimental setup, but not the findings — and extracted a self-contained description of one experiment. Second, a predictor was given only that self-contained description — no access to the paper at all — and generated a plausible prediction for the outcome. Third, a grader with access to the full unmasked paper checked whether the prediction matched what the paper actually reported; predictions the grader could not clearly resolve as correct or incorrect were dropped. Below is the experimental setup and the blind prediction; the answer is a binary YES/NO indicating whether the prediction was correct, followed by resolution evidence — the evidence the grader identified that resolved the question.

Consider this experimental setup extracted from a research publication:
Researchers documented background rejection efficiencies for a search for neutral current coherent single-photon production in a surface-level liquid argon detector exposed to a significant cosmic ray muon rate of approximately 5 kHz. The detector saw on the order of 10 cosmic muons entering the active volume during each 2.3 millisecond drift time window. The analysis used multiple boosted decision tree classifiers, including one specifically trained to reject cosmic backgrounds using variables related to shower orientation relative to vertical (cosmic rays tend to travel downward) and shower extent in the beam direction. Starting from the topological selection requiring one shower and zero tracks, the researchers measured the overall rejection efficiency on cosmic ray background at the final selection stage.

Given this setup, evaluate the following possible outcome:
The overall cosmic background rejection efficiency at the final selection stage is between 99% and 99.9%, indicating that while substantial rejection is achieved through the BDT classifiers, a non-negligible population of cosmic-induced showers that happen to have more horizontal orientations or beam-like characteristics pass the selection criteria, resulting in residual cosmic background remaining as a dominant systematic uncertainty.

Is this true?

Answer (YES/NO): NO